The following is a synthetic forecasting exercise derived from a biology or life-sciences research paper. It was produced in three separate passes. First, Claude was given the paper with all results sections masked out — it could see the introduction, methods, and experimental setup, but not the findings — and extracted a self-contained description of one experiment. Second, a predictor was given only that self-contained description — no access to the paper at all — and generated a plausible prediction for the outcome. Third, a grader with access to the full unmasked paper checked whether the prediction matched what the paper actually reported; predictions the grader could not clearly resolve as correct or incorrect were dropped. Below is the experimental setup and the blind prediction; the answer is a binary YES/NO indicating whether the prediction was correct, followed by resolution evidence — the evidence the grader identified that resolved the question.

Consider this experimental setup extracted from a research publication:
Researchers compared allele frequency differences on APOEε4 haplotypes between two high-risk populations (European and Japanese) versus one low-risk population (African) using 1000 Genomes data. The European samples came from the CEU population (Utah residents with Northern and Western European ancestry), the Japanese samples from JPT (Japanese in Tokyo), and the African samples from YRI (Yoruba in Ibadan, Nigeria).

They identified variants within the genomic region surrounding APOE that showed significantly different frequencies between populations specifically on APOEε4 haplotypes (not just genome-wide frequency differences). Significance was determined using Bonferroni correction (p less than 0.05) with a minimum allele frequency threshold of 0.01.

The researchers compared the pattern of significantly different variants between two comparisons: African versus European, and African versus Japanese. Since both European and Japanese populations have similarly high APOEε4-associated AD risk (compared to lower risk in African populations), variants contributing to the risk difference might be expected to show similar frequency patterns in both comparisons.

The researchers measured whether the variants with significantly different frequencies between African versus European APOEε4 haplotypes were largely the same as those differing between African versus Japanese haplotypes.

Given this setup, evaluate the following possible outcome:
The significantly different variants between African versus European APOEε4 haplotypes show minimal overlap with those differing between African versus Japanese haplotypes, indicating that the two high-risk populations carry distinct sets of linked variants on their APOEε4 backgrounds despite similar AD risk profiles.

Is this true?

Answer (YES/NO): NO